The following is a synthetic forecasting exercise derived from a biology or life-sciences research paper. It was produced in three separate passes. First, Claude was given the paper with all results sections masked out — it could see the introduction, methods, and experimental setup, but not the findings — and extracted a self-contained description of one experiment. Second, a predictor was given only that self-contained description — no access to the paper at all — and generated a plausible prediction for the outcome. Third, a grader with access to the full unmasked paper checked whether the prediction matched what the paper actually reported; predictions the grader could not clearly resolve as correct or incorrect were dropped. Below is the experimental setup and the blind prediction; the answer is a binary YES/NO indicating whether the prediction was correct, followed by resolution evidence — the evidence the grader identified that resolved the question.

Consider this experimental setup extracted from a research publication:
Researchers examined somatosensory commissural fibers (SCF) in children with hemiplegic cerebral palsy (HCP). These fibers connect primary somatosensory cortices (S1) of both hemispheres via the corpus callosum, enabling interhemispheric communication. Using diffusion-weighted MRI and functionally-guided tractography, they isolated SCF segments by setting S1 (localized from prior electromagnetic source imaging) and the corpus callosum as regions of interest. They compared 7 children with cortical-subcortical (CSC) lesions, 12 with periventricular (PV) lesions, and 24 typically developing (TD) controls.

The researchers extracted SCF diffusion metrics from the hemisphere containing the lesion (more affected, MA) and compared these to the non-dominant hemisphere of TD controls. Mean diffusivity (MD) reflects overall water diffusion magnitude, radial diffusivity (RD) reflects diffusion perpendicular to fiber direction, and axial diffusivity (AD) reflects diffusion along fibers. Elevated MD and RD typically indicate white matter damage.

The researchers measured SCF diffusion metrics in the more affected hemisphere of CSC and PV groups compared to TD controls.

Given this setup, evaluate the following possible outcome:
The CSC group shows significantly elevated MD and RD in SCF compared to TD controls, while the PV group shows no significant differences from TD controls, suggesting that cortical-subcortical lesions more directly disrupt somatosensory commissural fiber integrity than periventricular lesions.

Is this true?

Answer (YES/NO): NO